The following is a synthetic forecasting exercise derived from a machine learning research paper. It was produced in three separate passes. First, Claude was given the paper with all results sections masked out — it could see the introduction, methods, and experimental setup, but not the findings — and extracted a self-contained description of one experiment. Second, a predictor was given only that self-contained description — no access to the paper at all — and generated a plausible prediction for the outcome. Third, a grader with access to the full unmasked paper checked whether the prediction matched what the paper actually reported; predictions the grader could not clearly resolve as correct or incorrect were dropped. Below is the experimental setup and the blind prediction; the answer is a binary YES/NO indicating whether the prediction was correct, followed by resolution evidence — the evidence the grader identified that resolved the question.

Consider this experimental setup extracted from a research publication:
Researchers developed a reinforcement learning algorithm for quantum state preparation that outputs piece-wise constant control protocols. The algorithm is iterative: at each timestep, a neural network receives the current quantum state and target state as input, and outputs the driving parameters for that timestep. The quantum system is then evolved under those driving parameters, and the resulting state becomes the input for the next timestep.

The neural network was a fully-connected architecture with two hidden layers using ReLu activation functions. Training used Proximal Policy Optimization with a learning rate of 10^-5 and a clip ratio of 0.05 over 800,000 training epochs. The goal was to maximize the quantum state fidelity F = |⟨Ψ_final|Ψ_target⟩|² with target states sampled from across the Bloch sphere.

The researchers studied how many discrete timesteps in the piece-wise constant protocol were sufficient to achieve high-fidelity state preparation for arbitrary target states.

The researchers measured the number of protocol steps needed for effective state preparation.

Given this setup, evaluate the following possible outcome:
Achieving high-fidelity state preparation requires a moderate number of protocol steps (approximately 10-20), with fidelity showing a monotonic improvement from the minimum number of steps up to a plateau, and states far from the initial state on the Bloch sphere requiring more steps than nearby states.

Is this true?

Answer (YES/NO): NO